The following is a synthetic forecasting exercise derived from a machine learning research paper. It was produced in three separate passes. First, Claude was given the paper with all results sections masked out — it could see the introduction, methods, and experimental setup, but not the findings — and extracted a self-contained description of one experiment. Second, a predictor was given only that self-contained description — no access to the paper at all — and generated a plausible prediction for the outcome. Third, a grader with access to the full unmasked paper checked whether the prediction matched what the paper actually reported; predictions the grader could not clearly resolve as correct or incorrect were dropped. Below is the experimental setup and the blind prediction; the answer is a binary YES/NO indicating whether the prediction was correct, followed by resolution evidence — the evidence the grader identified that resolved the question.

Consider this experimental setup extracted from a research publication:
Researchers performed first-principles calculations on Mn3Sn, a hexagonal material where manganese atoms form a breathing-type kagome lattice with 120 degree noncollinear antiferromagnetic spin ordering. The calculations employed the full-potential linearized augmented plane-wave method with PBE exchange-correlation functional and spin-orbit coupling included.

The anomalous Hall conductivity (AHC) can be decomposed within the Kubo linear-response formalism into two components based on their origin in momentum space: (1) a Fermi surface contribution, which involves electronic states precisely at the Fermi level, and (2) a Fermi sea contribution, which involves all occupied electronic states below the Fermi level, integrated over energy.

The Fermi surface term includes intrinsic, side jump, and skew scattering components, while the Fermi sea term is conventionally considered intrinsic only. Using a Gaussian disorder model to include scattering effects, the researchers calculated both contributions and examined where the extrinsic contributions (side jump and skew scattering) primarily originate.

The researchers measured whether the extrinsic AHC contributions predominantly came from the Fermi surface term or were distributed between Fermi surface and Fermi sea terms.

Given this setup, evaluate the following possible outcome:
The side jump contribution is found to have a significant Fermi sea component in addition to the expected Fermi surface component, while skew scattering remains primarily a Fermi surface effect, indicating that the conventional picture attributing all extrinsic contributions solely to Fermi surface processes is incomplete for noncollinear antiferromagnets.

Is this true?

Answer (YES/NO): NO